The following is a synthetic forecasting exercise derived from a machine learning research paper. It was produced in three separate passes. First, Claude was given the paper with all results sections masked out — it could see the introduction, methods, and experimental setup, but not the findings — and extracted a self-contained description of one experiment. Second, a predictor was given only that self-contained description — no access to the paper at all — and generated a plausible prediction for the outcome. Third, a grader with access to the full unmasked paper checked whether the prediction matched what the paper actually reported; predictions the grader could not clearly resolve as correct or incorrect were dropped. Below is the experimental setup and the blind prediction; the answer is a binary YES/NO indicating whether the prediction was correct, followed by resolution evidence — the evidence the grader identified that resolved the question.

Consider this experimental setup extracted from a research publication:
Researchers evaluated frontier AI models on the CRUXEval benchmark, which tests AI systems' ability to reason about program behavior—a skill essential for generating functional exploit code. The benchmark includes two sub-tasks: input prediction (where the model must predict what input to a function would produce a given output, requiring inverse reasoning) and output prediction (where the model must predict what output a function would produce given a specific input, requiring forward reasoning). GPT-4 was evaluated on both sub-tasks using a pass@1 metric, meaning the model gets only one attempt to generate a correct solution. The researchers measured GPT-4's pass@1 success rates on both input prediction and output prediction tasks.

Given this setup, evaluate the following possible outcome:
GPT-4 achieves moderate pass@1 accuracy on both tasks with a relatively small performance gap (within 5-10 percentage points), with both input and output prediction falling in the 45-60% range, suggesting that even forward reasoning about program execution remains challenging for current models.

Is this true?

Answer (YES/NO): NO